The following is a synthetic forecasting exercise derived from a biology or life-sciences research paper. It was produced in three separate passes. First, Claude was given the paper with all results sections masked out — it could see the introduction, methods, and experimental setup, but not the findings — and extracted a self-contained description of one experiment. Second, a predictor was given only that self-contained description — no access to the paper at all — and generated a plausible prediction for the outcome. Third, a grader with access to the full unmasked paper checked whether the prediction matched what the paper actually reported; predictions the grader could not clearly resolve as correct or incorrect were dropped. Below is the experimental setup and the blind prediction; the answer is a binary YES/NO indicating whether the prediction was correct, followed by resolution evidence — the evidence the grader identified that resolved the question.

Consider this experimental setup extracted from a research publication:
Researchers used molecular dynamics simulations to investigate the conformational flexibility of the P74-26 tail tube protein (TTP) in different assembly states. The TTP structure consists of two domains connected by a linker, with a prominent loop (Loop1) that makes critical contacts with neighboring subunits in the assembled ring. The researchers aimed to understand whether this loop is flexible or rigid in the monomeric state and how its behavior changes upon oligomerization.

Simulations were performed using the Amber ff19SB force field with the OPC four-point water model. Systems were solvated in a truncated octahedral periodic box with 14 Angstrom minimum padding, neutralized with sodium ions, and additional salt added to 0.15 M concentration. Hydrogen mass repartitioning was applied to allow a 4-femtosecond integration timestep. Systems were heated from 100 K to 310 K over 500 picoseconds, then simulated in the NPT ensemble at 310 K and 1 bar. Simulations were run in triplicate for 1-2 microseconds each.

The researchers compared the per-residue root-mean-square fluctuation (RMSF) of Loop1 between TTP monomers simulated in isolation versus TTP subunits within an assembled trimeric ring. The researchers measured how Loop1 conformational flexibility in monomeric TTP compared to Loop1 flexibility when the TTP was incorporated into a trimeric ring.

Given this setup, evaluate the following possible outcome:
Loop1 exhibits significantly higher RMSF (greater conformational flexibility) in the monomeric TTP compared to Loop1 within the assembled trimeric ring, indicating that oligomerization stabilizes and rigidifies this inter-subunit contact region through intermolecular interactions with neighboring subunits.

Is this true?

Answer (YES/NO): YES